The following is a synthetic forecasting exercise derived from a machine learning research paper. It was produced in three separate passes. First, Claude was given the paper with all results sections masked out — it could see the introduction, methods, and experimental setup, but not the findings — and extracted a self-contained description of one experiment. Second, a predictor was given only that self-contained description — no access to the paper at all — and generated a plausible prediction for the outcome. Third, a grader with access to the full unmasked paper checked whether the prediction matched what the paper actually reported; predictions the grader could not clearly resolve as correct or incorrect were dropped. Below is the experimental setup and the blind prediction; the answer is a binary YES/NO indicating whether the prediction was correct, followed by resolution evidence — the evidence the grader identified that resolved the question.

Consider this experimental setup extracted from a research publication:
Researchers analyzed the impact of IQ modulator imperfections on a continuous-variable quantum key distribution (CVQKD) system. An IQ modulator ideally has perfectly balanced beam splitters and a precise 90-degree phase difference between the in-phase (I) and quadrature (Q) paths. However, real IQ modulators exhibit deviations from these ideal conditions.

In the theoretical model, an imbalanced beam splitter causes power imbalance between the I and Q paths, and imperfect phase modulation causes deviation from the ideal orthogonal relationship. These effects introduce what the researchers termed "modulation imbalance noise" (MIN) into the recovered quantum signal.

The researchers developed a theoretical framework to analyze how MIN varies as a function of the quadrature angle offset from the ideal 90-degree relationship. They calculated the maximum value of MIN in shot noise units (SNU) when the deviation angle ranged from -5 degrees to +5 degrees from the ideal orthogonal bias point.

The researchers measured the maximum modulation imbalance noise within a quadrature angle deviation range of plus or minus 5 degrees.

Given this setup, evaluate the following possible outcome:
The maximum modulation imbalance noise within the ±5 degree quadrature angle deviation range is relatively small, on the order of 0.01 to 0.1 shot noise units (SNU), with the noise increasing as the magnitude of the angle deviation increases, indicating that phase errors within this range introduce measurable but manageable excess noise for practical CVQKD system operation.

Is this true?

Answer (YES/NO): YES